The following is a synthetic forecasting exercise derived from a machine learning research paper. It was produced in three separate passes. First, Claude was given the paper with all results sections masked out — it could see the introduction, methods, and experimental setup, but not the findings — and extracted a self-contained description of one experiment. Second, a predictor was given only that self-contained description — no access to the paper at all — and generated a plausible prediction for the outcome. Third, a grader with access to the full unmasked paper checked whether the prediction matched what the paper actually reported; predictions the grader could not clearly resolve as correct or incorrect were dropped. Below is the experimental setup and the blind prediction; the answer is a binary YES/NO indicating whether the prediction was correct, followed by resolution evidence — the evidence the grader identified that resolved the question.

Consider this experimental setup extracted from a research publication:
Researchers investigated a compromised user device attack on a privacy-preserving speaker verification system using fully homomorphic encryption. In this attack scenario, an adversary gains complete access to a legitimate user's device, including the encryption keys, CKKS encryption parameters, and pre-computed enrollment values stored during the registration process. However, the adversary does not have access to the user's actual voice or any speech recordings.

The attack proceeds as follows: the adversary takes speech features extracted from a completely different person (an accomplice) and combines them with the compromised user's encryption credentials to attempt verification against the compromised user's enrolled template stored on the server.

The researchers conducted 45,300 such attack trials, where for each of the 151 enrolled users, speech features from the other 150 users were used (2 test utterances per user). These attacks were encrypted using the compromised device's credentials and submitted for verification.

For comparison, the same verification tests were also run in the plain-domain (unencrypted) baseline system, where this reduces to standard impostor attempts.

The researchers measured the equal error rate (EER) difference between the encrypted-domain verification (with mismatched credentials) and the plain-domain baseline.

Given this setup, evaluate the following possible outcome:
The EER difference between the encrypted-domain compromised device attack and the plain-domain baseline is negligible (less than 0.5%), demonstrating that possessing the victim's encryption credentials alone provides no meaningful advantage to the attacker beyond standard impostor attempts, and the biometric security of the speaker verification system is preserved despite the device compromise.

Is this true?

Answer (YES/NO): NO